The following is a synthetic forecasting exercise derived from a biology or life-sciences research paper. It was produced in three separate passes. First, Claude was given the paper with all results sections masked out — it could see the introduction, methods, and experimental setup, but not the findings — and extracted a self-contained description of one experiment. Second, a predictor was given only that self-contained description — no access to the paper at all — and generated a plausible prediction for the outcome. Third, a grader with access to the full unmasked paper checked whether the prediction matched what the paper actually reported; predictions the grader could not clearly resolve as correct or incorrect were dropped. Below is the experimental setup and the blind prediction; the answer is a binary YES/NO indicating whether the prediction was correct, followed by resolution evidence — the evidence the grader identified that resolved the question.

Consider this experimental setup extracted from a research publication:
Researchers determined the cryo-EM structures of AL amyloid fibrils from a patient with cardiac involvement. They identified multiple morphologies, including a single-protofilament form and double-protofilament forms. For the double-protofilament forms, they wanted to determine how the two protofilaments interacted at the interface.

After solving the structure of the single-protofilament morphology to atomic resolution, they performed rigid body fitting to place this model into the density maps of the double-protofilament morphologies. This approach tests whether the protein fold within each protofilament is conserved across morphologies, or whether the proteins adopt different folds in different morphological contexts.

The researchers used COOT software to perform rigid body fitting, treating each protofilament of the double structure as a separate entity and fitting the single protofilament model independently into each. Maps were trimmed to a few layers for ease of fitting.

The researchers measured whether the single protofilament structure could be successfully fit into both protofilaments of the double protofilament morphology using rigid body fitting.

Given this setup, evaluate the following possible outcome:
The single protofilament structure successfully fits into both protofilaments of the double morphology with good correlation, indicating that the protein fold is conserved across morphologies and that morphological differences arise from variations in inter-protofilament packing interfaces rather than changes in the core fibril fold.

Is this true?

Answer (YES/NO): YES